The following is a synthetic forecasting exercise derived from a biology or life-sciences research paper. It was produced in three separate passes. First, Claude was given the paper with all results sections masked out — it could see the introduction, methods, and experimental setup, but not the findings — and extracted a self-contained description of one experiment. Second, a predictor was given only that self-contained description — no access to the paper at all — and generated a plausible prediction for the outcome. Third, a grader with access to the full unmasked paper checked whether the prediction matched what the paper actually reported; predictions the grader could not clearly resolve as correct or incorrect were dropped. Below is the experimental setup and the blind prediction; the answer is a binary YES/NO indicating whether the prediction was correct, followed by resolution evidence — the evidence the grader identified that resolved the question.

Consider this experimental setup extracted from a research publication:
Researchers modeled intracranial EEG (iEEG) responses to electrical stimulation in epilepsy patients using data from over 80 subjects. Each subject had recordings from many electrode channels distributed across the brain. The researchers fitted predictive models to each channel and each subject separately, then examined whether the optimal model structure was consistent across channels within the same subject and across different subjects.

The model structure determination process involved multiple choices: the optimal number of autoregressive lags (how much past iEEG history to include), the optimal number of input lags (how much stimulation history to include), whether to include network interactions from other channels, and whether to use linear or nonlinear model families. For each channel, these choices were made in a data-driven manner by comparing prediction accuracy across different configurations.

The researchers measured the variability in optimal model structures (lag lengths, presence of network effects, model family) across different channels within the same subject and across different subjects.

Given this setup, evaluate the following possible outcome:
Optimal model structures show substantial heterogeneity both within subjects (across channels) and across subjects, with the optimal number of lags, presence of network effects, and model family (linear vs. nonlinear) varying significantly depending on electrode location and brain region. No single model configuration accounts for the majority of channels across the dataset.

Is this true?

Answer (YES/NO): NO